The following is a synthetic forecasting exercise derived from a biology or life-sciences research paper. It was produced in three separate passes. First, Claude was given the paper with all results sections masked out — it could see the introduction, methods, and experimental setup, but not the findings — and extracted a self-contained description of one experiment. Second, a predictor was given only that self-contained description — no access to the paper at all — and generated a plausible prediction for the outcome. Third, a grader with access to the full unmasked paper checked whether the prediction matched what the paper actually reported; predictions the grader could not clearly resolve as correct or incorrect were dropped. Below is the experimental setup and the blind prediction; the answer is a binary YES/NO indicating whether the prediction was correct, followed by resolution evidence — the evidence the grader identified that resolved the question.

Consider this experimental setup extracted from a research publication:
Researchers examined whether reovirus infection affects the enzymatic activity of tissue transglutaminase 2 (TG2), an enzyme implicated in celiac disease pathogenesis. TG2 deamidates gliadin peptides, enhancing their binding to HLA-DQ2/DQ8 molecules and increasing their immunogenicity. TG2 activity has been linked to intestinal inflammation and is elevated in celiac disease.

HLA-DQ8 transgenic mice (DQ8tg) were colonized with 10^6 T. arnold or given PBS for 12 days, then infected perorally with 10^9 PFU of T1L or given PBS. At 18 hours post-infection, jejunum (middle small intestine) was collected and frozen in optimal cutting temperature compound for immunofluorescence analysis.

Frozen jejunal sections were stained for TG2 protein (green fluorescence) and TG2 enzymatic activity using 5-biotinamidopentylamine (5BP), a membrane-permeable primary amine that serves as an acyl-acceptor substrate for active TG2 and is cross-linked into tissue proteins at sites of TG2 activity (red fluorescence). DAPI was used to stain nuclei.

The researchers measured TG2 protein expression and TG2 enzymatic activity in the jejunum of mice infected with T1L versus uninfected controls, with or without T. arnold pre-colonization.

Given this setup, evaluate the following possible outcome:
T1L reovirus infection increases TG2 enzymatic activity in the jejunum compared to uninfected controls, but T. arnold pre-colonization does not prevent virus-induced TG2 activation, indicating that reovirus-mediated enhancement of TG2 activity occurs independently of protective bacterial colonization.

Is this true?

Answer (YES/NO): NO